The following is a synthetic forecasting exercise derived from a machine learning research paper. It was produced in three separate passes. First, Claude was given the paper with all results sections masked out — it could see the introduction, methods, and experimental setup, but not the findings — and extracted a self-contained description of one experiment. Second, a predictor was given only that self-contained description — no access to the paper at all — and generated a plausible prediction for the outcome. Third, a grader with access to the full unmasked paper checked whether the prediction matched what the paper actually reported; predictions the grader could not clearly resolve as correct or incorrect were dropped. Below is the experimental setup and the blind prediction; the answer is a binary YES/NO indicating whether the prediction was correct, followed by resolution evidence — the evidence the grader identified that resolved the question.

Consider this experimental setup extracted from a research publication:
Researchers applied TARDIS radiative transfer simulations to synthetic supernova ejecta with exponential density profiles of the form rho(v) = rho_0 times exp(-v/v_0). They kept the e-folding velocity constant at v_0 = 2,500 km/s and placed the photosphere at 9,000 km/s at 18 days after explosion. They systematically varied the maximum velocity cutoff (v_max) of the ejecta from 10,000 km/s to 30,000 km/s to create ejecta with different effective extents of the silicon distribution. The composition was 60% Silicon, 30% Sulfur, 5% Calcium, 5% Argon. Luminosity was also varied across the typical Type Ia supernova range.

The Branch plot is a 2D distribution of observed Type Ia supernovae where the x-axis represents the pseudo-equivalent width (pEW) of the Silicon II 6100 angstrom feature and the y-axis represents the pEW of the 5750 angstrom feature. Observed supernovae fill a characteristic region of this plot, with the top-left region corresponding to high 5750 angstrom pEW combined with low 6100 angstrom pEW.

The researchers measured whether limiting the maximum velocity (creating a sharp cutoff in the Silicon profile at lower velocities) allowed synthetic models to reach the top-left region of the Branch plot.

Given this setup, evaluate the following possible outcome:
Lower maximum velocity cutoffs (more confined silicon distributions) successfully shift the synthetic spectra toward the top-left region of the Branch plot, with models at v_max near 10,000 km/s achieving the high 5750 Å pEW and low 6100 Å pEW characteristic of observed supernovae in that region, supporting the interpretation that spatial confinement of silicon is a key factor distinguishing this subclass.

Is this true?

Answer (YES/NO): YES